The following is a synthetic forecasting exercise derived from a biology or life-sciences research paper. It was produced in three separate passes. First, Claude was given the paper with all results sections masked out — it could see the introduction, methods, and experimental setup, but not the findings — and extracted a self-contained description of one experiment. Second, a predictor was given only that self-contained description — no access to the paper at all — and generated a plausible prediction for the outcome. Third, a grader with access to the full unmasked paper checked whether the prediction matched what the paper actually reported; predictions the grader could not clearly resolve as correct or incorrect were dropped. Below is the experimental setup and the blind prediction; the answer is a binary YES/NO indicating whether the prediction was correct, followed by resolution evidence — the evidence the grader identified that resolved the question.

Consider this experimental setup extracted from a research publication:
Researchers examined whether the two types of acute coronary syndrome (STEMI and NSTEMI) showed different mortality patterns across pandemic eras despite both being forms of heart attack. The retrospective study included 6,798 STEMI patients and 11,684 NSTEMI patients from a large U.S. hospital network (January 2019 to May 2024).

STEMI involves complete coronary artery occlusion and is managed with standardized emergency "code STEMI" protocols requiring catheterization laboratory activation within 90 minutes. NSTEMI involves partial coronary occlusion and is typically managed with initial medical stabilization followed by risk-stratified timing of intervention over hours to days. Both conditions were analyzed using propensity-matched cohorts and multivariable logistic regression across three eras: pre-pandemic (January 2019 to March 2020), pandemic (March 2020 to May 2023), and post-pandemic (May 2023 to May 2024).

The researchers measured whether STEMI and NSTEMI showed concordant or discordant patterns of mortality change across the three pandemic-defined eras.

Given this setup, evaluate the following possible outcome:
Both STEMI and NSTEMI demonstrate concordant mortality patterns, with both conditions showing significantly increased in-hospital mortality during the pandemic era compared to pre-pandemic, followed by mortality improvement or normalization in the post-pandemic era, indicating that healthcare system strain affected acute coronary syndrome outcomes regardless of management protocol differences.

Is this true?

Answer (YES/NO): NO